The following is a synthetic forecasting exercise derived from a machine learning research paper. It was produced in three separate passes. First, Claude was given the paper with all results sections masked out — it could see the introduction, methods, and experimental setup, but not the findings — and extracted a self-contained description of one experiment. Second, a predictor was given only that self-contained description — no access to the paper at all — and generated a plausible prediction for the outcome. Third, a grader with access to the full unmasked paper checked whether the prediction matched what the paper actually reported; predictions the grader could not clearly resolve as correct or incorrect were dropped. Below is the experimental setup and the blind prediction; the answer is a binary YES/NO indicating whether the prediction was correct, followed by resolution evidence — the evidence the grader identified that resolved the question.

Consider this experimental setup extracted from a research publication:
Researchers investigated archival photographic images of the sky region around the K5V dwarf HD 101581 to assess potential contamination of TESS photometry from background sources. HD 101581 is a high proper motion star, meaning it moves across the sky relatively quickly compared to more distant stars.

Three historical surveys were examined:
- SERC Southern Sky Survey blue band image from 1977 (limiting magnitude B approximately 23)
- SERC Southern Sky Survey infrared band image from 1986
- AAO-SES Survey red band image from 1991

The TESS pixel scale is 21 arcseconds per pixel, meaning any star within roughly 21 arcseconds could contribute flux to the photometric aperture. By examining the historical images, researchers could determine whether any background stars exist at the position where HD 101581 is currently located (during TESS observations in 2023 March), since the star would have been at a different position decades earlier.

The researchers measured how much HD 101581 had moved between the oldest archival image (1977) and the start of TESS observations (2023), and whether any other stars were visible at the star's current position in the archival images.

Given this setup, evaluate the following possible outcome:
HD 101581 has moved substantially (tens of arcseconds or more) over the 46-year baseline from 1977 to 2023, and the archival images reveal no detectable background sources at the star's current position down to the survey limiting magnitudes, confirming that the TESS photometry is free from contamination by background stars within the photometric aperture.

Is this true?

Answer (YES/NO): YES